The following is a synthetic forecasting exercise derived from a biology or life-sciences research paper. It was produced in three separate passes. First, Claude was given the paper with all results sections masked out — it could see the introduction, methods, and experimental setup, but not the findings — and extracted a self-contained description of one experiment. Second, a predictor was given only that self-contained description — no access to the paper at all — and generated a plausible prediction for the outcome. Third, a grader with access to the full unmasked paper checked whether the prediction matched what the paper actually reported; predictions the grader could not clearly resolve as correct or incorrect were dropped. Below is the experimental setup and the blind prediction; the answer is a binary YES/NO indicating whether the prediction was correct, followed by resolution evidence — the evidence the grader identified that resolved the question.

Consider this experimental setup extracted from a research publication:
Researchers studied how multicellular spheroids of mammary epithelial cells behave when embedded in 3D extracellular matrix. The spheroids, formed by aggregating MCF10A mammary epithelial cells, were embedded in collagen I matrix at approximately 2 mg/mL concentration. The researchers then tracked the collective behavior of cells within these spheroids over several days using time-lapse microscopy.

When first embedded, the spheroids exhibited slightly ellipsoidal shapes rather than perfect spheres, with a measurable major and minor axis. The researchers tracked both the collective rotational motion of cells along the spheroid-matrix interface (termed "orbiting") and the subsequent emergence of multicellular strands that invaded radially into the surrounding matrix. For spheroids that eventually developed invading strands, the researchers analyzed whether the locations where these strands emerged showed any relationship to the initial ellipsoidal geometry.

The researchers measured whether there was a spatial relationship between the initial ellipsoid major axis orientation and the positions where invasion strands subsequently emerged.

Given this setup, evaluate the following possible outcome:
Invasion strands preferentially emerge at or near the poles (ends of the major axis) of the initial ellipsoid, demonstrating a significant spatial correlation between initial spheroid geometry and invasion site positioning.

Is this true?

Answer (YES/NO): YES